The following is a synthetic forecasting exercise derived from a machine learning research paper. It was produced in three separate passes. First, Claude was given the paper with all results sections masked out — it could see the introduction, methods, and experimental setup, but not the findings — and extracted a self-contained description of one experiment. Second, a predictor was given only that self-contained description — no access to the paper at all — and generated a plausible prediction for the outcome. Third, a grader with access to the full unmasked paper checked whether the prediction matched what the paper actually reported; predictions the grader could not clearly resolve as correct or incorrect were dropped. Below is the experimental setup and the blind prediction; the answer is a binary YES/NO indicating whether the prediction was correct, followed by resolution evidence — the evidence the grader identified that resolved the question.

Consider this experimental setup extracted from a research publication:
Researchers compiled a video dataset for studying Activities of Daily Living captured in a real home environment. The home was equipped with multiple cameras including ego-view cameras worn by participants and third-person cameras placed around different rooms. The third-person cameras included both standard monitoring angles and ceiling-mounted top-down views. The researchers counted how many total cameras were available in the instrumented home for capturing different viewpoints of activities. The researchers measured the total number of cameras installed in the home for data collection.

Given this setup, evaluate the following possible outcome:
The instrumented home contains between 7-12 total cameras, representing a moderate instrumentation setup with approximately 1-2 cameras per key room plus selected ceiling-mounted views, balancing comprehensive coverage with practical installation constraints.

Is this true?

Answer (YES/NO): NO